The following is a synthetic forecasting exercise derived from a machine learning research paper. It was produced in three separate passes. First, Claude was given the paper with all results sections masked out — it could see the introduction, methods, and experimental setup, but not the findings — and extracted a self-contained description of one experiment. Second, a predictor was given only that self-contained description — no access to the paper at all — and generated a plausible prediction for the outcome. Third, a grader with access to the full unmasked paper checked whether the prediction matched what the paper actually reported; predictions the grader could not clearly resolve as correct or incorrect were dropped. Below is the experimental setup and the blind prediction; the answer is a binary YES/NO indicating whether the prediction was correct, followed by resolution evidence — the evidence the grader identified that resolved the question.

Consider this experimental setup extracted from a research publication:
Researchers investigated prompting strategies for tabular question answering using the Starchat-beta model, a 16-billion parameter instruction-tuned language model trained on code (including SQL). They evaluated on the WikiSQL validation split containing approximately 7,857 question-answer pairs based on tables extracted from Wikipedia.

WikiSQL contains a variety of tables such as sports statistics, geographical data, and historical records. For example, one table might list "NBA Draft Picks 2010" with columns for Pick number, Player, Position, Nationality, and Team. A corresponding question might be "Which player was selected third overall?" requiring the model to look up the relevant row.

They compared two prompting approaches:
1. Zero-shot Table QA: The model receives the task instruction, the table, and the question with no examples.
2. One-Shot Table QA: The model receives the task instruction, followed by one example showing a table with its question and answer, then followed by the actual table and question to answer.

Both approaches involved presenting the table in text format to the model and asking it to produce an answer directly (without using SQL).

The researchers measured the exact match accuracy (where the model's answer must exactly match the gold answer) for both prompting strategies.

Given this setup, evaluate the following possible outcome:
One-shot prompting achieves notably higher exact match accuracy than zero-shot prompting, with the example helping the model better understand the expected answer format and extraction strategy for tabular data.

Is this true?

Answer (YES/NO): NO